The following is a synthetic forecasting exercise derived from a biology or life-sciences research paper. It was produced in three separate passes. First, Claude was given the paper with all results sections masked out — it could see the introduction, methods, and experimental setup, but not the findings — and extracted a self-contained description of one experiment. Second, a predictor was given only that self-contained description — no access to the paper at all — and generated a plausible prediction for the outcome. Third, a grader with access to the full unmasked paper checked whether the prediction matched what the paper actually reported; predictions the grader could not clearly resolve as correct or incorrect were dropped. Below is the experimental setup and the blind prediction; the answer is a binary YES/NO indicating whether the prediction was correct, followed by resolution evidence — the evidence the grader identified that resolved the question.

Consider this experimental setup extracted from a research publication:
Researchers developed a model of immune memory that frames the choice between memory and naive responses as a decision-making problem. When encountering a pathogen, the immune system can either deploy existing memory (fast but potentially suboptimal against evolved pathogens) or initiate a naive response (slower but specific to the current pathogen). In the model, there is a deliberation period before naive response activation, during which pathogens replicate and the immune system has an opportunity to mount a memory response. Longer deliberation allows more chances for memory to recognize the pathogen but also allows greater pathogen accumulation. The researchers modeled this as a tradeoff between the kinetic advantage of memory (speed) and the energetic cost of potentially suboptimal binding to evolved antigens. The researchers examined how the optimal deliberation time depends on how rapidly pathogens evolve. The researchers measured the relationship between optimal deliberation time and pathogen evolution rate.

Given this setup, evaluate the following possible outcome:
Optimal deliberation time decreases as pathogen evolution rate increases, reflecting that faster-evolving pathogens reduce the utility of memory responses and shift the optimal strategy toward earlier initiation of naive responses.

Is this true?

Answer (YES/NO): YES